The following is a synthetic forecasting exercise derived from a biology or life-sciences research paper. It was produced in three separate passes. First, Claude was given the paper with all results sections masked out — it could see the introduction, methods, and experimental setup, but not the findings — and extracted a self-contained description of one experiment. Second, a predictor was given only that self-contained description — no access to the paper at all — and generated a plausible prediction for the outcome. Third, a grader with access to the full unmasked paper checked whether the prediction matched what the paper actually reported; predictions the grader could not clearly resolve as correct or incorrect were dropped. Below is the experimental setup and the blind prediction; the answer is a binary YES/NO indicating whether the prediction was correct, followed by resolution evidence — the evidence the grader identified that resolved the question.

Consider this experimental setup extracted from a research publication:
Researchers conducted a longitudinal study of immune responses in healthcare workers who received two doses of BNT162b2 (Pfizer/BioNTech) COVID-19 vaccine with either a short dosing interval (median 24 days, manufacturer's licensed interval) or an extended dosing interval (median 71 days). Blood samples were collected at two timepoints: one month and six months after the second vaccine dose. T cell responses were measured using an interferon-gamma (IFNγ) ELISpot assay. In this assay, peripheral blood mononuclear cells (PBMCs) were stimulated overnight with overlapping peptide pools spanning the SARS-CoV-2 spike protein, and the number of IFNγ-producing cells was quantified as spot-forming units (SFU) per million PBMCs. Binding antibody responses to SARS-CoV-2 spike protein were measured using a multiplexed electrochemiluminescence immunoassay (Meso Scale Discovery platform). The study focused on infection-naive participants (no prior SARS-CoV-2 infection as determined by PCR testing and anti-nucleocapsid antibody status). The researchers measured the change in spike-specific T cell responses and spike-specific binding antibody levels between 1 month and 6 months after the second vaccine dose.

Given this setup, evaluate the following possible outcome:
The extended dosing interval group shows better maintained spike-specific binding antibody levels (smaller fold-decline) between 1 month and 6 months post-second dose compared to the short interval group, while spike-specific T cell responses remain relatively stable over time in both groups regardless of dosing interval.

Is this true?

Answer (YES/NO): NO